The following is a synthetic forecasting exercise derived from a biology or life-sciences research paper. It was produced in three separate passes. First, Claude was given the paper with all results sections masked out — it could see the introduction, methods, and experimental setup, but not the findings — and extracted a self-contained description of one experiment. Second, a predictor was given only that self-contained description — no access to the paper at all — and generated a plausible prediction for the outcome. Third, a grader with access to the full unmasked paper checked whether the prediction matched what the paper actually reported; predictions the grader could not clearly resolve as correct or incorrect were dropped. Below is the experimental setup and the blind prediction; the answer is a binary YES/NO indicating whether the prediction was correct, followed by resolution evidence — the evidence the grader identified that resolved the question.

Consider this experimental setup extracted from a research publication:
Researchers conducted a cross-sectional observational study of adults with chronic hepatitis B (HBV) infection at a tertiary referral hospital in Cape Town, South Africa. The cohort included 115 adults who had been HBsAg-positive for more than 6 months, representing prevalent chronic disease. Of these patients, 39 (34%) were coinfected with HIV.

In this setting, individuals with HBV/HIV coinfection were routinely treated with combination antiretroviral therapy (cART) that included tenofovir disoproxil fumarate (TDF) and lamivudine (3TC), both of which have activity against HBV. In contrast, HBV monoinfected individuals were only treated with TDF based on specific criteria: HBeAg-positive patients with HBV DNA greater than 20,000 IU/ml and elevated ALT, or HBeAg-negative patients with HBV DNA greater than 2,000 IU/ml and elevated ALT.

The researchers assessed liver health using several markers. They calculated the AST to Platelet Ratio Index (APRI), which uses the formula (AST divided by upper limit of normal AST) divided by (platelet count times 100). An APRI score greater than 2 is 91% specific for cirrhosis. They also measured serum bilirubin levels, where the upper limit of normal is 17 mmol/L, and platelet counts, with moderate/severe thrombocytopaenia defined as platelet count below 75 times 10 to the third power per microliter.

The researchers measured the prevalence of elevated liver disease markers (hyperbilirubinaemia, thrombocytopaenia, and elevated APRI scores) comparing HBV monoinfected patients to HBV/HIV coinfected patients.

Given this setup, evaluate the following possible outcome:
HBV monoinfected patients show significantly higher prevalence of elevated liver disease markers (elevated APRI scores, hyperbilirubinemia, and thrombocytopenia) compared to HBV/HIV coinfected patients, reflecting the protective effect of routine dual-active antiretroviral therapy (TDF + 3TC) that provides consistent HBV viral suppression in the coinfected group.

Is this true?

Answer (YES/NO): YES